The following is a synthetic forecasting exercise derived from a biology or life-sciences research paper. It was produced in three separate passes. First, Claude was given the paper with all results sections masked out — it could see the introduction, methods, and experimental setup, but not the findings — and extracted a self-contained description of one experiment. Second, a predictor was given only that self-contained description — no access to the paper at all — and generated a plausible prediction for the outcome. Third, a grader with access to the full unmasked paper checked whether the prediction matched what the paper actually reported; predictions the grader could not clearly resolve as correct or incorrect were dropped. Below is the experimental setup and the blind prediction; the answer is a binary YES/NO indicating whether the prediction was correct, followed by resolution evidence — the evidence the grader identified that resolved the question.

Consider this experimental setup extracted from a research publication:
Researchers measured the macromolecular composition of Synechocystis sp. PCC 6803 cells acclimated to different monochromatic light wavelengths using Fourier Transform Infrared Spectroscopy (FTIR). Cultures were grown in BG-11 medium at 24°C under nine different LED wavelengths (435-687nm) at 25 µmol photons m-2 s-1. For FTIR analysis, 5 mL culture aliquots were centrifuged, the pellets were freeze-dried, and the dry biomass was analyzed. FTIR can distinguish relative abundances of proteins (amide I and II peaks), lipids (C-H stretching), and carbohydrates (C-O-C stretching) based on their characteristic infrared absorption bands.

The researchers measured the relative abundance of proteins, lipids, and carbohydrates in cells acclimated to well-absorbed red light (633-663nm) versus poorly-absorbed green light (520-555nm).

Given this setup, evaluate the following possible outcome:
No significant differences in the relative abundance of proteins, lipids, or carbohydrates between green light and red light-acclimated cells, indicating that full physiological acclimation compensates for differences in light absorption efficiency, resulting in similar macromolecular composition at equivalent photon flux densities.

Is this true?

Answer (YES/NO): NO